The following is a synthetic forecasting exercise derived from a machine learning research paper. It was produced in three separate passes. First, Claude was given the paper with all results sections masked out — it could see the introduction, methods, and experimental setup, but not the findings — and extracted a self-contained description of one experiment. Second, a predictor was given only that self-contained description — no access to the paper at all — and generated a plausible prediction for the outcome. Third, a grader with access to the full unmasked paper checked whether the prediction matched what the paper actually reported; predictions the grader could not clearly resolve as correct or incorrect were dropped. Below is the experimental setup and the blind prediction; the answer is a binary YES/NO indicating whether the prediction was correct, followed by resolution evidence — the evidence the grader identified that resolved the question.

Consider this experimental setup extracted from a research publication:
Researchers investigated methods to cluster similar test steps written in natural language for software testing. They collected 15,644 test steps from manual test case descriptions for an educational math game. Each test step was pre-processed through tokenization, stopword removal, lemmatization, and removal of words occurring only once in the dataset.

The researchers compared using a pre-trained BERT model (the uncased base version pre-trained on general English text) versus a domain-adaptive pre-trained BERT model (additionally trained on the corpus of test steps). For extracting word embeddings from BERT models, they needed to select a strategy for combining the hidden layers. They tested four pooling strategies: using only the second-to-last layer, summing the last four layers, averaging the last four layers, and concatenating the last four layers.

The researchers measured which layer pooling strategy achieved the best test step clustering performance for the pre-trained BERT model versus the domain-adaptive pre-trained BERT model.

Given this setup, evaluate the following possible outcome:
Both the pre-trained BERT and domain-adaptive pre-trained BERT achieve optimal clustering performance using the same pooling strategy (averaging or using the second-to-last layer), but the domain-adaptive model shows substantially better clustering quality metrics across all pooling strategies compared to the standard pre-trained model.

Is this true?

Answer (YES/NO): NO